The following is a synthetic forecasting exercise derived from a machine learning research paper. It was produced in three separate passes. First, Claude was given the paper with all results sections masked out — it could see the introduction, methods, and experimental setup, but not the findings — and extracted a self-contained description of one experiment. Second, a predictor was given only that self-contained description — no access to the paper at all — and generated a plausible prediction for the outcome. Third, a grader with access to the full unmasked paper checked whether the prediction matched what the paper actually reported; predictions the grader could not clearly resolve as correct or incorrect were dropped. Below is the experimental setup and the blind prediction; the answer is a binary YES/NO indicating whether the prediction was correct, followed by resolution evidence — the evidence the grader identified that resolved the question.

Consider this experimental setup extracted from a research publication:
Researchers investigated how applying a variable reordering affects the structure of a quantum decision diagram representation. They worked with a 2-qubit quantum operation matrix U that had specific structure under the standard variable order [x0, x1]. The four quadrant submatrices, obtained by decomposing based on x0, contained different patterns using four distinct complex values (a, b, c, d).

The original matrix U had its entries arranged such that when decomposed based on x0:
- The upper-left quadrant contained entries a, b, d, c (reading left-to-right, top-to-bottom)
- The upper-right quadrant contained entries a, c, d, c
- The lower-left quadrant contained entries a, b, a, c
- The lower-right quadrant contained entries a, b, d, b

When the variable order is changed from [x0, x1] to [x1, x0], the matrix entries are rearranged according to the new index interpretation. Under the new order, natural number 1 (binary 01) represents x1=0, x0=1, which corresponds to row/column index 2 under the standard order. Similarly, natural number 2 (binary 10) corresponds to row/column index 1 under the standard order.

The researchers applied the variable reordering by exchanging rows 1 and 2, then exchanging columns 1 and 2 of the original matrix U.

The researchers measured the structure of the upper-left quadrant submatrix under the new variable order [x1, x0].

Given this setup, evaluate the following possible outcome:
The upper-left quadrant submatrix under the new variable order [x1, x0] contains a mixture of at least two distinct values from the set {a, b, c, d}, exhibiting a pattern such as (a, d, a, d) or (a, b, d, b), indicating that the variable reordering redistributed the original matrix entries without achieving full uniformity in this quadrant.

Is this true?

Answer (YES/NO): NO